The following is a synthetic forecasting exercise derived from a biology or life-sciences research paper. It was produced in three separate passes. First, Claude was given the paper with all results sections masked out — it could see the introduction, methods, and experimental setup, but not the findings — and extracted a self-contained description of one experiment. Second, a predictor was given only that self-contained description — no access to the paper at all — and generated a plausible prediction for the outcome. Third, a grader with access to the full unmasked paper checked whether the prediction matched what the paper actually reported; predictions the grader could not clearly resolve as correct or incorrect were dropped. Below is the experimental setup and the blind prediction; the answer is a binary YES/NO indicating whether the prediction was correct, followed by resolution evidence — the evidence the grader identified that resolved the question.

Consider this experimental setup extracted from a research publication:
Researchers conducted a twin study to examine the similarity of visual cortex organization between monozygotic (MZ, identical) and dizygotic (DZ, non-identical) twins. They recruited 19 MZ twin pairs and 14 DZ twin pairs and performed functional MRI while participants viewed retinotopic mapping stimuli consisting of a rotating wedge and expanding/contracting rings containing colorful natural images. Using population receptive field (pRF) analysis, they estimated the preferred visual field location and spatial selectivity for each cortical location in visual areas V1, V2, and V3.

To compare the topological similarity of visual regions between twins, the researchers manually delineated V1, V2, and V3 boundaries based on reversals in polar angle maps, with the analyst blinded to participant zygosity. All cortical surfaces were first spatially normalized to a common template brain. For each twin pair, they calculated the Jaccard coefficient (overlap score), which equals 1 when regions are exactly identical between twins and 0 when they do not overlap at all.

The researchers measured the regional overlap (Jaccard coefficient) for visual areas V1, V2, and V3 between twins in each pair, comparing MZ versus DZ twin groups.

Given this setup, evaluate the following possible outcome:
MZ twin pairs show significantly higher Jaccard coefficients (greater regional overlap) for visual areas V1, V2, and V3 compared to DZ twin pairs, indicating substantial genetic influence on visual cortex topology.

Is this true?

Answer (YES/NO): YES